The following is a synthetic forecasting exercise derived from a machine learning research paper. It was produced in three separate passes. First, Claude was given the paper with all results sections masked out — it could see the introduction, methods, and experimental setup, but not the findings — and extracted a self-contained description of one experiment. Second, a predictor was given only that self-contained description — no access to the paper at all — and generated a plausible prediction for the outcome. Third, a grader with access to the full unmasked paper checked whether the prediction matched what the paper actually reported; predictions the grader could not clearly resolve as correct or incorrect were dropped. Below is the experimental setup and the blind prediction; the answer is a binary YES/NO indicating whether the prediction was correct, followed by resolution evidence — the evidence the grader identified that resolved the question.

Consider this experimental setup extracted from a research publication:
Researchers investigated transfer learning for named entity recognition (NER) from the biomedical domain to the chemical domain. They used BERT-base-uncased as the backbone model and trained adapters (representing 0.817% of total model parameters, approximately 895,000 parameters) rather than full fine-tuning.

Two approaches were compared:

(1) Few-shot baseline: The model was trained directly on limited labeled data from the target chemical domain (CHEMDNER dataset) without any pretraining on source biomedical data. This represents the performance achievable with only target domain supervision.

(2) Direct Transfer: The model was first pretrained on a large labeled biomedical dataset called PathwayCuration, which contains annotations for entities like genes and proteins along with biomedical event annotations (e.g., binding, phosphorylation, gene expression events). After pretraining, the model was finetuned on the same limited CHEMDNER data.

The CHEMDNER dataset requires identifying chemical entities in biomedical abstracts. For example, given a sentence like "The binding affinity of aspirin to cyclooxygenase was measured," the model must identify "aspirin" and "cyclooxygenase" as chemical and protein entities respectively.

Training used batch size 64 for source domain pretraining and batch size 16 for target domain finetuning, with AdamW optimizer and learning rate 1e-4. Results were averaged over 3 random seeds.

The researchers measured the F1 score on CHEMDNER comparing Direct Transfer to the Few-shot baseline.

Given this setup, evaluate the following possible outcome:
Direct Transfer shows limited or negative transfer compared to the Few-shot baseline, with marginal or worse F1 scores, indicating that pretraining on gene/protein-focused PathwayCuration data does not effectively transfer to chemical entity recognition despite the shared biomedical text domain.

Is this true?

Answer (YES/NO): YES